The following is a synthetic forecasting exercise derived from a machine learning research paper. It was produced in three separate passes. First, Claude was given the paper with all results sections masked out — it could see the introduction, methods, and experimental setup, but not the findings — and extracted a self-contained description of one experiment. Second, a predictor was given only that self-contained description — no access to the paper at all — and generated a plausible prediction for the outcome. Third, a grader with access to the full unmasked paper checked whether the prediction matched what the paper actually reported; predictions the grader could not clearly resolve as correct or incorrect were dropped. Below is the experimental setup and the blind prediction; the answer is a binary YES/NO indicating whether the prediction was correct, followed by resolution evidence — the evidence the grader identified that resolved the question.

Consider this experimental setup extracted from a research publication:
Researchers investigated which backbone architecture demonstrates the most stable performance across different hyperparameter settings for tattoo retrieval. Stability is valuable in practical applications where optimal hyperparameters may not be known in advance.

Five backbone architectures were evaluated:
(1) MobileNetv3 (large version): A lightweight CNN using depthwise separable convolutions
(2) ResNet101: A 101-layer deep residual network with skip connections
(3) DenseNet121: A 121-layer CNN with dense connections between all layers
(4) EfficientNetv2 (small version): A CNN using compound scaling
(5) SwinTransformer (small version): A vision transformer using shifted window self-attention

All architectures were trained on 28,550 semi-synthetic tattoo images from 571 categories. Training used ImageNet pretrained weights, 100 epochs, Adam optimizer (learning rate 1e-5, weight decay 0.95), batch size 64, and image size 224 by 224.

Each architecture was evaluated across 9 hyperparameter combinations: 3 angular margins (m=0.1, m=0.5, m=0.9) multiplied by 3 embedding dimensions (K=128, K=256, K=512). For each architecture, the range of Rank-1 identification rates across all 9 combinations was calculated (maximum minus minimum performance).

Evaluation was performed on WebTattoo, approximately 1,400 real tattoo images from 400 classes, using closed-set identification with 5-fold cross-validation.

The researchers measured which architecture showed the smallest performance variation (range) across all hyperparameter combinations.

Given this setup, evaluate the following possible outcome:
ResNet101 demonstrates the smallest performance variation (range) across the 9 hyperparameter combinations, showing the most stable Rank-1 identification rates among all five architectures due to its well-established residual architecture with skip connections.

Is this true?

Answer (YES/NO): NO